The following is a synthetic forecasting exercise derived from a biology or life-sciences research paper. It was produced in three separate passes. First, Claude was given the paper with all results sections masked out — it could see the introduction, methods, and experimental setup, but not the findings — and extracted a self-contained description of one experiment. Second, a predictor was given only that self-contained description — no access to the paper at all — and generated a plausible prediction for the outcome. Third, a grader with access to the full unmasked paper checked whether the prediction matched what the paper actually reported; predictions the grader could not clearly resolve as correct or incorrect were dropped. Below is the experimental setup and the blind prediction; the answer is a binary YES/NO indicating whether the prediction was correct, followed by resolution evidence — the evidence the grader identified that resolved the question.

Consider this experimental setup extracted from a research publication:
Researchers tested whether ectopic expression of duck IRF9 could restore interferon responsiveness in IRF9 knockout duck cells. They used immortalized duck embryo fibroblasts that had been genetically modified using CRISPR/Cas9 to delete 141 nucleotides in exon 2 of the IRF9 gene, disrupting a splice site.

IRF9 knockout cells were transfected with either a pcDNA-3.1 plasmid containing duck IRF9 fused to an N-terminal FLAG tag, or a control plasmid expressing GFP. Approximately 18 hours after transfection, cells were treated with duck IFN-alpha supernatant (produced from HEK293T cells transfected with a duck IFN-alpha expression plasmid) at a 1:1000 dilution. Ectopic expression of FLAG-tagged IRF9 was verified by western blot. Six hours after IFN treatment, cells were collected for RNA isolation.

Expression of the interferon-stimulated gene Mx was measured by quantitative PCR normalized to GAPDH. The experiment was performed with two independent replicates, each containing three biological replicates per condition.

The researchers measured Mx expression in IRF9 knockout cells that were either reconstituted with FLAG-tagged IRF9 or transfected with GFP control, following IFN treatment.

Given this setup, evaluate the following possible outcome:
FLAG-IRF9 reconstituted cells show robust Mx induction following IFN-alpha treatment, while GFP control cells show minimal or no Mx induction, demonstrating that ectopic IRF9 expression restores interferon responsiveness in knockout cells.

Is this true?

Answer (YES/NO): NO